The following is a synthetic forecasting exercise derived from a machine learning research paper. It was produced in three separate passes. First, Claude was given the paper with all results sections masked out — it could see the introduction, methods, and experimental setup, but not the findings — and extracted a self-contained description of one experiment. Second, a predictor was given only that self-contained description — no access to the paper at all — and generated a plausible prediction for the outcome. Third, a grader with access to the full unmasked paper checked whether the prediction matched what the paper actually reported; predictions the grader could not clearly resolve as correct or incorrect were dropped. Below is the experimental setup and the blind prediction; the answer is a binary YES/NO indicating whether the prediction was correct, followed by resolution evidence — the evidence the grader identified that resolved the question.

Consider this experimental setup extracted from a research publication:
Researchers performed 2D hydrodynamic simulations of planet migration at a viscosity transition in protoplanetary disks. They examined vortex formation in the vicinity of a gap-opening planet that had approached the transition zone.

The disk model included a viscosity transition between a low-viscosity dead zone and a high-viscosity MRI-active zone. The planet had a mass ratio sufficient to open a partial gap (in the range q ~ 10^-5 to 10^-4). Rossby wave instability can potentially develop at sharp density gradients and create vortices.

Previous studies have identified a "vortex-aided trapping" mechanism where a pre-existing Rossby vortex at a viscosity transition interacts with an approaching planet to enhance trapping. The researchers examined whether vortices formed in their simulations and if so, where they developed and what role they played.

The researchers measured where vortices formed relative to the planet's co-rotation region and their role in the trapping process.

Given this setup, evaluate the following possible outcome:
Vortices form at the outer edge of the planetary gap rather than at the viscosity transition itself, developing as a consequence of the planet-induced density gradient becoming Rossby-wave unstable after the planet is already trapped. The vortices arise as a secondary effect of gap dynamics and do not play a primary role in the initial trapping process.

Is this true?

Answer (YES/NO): NO